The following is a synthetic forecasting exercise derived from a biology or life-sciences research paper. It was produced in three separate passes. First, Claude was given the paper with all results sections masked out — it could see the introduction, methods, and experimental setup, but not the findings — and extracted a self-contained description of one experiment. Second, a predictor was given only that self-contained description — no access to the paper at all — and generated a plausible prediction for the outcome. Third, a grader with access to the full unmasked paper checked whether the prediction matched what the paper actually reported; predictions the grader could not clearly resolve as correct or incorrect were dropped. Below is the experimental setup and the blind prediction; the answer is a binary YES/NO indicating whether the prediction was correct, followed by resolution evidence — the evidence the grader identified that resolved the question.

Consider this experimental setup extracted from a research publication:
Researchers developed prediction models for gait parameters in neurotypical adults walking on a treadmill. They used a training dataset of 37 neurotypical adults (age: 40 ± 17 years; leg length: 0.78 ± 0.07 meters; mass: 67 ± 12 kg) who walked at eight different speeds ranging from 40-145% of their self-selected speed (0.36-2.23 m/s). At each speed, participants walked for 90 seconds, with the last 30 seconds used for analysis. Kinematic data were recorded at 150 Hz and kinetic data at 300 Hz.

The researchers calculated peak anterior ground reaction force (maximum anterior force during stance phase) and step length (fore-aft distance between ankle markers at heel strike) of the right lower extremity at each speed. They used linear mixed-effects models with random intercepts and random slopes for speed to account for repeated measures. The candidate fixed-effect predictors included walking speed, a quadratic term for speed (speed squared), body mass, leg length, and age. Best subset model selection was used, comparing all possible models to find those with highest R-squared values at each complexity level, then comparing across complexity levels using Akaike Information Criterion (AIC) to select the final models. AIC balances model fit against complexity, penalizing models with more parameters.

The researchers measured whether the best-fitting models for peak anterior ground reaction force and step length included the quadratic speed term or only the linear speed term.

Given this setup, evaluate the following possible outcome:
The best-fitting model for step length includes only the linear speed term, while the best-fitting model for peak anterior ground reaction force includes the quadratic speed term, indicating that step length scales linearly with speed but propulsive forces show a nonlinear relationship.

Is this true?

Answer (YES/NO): NO